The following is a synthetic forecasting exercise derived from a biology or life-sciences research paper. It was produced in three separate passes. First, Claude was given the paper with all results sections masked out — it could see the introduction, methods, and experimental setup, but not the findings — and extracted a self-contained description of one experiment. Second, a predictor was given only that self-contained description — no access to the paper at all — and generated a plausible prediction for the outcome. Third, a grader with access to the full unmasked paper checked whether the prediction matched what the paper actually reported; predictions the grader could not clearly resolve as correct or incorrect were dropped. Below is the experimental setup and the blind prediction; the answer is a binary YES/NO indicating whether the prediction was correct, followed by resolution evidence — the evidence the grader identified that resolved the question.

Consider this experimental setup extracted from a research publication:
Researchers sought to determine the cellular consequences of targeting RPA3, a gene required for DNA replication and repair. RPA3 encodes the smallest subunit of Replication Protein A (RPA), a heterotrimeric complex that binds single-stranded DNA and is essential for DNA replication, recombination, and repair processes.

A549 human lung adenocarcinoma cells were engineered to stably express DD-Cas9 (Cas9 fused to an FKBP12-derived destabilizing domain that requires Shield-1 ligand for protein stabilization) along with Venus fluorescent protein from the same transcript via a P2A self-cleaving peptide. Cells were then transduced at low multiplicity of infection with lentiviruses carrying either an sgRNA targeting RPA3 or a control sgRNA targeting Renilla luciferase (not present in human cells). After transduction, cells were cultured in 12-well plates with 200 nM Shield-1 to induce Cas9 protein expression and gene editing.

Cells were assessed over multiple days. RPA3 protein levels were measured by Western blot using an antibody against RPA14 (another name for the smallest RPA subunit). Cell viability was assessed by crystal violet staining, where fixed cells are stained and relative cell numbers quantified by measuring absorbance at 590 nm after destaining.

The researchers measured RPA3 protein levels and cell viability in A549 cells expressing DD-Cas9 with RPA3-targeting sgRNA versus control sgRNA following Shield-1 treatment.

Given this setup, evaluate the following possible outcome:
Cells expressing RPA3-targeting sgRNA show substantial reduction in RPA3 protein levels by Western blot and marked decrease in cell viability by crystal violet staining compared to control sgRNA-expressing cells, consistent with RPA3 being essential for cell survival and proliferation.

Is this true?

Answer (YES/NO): YES